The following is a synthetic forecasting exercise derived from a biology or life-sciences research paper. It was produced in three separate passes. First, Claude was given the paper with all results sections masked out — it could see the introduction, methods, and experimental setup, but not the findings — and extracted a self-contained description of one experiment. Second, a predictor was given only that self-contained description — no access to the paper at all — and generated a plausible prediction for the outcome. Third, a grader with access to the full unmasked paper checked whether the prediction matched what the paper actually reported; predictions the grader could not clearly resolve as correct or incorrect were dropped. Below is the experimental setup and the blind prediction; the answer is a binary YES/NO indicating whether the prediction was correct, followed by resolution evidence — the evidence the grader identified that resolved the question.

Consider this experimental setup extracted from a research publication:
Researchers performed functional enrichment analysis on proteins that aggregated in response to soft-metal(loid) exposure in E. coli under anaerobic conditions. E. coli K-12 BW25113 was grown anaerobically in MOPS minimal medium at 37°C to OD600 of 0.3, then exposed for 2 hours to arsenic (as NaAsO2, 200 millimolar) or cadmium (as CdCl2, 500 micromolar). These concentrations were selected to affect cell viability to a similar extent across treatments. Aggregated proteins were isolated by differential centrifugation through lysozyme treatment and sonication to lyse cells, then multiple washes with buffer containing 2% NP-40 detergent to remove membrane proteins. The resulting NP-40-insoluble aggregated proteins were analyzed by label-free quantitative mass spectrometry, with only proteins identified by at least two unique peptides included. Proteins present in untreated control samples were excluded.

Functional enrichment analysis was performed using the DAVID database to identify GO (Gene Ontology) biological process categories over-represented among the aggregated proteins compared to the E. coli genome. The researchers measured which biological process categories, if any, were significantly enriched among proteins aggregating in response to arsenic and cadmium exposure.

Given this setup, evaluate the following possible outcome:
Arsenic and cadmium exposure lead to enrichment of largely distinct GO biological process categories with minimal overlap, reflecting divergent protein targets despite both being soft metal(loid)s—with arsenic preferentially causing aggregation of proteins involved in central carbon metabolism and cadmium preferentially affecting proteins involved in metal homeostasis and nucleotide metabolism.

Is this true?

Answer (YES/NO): NO